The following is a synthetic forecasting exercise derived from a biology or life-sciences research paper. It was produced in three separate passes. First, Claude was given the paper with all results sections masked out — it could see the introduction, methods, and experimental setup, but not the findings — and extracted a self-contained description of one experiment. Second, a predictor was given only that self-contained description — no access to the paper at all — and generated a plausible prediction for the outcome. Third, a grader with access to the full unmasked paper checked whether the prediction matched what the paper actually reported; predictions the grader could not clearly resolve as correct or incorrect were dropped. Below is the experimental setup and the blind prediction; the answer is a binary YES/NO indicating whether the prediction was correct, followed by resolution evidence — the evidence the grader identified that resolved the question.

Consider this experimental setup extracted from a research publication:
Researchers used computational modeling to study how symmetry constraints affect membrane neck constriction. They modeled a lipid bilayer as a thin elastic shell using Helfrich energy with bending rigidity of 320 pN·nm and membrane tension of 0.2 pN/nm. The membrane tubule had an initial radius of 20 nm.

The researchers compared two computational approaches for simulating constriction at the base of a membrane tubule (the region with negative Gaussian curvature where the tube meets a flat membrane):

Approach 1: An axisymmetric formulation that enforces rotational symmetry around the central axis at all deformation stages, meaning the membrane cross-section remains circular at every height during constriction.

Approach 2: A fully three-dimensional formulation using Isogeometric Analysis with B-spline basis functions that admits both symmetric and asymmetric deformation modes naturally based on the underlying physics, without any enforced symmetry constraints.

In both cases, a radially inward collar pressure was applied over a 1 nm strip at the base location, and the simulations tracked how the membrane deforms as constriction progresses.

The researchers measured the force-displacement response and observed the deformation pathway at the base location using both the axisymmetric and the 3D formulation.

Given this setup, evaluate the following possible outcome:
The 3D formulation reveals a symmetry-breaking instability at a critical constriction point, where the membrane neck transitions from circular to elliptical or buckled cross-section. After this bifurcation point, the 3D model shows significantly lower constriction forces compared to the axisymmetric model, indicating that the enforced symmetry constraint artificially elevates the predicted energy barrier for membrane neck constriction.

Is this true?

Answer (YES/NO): YES